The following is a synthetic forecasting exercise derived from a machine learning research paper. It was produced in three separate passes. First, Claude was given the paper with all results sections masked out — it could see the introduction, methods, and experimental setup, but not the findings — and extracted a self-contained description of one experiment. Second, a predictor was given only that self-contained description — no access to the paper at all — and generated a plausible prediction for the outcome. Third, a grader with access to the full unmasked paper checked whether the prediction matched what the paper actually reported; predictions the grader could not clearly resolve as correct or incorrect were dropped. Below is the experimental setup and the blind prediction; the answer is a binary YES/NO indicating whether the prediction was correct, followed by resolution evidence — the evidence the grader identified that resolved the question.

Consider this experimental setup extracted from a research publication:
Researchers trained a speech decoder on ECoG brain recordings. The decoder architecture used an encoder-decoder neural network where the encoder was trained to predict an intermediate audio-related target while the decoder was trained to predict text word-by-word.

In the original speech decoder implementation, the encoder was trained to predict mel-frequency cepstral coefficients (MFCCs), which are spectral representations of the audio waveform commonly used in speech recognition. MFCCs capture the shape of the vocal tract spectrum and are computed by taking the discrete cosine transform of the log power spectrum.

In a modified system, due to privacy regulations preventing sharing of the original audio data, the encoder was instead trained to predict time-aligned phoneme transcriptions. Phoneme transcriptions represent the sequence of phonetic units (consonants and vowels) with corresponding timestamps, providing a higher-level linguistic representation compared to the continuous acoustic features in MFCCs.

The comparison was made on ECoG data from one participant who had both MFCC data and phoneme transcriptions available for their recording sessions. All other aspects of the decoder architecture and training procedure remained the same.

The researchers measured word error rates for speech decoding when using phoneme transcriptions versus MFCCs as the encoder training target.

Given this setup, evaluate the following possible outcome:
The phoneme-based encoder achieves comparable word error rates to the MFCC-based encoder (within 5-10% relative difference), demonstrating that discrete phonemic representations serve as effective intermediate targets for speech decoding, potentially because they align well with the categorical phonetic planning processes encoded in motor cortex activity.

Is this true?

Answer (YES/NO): YES